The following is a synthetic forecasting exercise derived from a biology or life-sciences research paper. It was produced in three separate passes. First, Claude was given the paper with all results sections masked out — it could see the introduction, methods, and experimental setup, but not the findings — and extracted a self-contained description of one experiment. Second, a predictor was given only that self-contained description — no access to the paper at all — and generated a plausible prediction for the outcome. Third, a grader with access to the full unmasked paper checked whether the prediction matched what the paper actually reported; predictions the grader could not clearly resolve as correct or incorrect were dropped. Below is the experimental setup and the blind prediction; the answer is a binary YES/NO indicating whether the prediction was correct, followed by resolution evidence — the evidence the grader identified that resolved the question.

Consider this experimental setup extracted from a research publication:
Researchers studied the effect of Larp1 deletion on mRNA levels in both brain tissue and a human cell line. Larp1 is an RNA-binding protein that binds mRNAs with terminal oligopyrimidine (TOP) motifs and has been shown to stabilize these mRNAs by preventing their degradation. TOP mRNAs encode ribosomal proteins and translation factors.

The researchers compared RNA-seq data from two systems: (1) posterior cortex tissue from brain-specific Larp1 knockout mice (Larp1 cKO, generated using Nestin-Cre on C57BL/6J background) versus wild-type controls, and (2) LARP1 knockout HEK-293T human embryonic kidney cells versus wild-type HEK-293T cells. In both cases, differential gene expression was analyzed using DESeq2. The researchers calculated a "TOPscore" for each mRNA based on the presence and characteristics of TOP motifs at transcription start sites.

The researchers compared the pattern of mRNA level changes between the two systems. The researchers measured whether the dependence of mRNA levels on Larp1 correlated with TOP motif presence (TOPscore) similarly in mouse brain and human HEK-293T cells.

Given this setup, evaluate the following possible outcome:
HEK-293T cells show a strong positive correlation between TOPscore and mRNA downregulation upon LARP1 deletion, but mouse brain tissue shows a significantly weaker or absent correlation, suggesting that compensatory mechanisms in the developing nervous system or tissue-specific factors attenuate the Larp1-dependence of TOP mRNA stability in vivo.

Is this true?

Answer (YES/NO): NO